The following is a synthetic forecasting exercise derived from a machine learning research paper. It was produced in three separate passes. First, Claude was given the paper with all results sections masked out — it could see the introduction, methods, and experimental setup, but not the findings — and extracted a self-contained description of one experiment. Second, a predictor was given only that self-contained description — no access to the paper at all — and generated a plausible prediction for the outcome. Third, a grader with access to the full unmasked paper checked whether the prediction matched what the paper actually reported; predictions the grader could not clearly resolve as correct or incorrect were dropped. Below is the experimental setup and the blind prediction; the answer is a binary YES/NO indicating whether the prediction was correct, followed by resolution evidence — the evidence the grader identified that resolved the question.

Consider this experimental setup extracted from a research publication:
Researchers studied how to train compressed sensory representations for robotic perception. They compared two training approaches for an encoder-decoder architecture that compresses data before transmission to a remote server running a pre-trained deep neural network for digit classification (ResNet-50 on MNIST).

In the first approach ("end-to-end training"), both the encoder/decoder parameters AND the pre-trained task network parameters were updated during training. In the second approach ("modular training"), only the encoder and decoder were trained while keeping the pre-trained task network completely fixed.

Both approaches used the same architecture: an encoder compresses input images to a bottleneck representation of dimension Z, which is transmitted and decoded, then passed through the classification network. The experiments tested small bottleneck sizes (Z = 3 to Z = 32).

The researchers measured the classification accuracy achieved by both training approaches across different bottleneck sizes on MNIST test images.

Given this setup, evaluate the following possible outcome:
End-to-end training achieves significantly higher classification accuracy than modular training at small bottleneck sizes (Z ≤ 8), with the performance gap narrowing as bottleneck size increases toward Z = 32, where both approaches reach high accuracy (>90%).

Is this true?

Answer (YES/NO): NO